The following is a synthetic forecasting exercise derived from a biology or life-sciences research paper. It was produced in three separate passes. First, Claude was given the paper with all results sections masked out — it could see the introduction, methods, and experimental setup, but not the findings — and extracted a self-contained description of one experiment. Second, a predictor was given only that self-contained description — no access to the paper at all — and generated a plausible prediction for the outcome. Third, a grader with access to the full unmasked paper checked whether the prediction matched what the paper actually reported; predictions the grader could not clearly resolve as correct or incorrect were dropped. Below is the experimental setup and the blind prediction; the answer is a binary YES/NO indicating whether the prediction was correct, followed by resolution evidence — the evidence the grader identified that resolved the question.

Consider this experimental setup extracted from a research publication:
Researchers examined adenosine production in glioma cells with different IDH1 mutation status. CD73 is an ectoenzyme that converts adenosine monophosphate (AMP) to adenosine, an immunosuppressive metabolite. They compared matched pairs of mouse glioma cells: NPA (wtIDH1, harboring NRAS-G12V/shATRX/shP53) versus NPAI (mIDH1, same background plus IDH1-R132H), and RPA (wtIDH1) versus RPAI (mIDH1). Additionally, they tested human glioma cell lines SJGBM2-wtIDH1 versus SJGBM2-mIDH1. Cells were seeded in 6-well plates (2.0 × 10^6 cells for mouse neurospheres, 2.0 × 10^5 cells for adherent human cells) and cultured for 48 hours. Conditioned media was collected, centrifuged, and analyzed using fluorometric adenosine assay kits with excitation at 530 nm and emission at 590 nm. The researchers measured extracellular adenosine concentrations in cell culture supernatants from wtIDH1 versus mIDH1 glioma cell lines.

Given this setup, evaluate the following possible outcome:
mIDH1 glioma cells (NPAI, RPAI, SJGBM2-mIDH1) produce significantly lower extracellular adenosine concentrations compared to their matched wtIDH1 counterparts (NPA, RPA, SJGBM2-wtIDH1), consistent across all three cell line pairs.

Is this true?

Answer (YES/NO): YES